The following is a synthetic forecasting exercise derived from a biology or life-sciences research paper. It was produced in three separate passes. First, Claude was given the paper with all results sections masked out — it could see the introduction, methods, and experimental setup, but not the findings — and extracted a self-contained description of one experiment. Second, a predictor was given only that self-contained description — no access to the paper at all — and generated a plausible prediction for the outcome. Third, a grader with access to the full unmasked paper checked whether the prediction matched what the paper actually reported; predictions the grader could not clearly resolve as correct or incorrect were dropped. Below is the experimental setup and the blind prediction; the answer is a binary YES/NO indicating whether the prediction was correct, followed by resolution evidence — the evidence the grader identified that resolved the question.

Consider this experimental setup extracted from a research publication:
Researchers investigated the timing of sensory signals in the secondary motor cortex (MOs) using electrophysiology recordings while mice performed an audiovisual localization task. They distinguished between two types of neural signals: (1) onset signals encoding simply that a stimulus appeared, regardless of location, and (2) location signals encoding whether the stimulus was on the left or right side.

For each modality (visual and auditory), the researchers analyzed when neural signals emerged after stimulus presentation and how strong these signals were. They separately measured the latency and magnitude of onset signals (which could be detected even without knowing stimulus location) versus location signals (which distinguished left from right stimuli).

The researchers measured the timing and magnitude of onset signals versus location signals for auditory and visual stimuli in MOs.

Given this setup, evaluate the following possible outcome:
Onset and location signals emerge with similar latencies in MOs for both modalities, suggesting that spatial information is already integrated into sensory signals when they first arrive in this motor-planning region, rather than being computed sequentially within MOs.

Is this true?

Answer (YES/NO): NO